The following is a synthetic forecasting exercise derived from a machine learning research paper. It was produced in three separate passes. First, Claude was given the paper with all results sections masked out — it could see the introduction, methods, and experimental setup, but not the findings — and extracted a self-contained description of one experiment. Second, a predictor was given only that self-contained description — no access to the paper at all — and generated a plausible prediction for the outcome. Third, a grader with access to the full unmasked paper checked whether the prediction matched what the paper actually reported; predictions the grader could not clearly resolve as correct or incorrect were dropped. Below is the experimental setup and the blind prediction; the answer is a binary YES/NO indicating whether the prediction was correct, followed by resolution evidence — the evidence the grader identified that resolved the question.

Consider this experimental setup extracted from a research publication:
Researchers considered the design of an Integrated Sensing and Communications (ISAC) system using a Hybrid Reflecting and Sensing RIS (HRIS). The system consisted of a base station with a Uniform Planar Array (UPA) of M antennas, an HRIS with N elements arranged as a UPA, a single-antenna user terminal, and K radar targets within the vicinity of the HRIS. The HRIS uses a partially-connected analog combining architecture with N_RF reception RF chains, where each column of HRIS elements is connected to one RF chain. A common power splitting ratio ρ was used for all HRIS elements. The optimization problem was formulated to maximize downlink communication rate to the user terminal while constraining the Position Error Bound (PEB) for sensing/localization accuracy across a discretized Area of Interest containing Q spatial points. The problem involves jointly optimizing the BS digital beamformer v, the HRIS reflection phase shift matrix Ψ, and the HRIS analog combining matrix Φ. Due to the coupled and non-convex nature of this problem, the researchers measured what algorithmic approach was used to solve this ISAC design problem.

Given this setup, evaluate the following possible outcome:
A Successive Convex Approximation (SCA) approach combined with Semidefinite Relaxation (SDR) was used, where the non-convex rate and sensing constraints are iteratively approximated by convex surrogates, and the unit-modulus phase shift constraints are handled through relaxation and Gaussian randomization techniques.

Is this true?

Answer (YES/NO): NO